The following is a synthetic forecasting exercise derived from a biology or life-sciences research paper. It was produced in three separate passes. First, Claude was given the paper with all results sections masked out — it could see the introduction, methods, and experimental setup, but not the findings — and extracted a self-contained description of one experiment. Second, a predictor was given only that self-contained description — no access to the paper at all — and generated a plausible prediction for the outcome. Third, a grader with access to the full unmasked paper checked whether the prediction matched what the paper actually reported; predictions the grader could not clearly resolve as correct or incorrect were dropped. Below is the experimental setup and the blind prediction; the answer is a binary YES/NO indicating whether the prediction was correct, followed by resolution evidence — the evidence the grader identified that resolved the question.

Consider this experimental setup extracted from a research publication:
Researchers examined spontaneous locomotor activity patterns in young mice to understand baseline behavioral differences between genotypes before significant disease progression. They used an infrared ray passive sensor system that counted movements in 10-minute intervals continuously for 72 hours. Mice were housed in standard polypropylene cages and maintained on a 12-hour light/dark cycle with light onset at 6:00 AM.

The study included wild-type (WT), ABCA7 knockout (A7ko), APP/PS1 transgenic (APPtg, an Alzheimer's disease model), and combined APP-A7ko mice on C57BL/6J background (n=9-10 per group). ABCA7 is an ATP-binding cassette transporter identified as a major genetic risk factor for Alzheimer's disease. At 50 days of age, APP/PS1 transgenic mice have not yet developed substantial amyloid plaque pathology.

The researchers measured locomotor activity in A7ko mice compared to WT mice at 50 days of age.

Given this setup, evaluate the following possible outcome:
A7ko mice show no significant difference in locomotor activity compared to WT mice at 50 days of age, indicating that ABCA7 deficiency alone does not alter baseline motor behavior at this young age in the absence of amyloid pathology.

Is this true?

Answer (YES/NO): NO